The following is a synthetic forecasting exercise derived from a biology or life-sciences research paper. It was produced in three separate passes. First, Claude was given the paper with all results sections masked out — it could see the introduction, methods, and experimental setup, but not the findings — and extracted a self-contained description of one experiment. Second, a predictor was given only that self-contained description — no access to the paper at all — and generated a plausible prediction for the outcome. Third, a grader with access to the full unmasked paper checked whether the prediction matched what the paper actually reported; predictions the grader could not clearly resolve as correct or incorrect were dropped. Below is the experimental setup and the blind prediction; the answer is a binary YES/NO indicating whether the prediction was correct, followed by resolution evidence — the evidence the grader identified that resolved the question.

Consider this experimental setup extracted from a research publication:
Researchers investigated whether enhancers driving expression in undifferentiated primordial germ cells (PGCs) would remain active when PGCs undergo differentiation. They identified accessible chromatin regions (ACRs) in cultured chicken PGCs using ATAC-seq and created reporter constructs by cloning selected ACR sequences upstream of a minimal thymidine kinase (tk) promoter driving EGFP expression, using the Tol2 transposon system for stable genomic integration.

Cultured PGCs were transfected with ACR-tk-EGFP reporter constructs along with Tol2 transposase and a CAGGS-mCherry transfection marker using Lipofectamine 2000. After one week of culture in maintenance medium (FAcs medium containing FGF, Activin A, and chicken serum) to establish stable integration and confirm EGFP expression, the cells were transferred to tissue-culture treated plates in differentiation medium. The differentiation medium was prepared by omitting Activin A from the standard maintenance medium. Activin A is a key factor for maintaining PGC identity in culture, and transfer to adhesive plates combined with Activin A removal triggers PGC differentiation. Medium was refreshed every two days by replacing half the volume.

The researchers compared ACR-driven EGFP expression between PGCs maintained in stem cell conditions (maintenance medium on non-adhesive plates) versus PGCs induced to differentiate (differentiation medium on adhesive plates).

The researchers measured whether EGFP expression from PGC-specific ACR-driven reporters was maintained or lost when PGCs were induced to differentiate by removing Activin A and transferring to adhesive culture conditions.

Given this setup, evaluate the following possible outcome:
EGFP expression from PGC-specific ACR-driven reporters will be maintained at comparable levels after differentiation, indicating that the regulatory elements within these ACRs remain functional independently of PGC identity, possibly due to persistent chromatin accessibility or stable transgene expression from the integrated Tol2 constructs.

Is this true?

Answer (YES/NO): NO